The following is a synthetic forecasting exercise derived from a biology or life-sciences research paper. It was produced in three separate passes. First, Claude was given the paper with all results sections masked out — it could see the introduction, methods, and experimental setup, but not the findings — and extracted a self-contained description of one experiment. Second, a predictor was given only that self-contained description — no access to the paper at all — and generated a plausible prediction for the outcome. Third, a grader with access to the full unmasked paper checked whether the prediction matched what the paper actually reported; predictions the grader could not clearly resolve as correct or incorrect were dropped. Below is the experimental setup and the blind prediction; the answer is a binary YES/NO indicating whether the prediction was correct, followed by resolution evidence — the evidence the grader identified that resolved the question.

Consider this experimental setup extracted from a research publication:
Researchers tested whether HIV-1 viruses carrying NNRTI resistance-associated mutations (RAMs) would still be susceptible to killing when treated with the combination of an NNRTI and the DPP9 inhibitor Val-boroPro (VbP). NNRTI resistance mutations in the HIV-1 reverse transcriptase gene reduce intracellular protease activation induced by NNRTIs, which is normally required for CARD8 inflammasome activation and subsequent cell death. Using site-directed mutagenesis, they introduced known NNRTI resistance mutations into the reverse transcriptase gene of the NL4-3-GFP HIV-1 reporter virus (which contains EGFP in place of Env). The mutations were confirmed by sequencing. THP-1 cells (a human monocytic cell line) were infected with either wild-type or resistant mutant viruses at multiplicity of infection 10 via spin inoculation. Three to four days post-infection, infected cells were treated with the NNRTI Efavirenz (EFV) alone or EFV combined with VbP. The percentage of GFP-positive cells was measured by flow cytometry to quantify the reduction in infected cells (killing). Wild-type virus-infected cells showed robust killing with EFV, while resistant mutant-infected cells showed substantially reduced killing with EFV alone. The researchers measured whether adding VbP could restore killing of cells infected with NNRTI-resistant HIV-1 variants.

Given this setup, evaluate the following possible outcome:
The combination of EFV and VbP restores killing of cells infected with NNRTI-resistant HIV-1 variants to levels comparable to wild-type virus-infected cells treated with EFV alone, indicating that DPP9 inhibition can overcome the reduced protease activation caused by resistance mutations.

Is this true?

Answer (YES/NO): NO